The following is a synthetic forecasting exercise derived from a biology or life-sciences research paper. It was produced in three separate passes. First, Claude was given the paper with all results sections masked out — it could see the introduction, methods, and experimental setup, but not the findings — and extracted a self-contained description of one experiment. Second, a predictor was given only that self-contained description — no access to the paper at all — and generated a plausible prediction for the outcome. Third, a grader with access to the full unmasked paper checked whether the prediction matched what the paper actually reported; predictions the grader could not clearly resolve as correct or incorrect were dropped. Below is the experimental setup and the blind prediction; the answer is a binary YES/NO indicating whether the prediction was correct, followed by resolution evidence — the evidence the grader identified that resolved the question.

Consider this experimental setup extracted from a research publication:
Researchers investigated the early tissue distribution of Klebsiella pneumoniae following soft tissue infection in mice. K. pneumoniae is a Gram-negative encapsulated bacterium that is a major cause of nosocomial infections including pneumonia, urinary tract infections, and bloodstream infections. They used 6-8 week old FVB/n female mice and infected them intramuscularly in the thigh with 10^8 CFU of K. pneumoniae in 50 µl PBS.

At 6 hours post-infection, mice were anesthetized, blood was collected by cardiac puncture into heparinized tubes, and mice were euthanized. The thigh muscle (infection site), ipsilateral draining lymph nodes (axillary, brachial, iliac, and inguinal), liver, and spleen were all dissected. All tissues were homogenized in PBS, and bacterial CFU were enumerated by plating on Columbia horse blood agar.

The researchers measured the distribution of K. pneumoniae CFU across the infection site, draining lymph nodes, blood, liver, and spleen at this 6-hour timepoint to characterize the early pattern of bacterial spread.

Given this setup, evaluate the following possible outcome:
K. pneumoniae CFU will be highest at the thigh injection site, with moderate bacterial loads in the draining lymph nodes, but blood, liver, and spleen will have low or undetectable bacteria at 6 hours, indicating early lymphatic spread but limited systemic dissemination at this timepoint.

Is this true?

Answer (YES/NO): NO